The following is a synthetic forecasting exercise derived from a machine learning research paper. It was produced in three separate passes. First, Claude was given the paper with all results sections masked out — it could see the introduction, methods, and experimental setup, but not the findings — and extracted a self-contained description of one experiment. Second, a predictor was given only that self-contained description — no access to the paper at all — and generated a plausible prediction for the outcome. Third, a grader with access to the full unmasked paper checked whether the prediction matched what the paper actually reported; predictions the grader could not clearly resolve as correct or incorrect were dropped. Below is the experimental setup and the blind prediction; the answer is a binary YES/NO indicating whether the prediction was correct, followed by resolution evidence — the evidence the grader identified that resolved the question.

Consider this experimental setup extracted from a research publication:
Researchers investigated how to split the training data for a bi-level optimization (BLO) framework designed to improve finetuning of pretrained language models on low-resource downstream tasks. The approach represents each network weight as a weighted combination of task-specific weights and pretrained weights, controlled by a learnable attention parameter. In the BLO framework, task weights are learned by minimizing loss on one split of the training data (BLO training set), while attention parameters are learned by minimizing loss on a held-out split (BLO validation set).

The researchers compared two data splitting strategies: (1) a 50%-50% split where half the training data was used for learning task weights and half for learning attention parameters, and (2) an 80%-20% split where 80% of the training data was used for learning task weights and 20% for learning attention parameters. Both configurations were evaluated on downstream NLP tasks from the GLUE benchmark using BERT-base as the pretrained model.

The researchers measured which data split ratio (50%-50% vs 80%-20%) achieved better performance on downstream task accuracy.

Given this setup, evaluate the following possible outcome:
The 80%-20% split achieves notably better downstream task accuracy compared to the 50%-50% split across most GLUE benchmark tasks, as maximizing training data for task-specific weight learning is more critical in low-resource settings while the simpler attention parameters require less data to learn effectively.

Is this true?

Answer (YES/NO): YES